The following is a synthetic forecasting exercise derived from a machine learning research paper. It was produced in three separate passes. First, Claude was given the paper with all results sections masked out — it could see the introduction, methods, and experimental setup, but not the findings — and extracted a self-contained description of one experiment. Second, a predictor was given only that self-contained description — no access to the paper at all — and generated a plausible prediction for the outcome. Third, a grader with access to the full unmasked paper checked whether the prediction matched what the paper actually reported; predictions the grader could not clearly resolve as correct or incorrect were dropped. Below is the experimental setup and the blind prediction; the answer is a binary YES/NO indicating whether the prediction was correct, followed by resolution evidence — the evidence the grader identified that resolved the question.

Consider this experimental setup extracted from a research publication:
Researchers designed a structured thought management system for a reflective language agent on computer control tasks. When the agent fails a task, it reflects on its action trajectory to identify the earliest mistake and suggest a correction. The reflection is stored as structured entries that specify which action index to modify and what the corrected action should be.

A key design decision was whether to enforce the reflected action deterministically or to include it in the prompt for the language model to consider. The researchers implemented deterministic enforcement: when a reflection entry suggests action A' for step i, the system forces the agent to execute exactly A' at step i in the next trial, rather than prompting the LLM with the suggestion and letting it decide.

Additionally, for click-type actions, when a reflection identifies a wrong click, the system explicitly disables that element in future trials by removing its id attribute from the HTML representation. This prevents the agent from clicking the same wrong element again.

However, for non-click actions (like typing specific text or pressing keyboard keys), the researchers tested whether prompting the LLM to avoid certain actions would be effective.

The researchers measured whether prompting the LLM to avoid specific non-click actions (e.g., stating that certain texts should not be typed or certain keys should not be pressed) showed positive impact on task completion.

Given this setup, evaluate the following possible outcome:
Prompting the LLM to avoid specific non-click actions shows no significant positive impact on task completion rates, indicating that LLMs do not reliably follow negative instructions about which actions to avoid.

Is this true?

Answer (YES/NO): YES